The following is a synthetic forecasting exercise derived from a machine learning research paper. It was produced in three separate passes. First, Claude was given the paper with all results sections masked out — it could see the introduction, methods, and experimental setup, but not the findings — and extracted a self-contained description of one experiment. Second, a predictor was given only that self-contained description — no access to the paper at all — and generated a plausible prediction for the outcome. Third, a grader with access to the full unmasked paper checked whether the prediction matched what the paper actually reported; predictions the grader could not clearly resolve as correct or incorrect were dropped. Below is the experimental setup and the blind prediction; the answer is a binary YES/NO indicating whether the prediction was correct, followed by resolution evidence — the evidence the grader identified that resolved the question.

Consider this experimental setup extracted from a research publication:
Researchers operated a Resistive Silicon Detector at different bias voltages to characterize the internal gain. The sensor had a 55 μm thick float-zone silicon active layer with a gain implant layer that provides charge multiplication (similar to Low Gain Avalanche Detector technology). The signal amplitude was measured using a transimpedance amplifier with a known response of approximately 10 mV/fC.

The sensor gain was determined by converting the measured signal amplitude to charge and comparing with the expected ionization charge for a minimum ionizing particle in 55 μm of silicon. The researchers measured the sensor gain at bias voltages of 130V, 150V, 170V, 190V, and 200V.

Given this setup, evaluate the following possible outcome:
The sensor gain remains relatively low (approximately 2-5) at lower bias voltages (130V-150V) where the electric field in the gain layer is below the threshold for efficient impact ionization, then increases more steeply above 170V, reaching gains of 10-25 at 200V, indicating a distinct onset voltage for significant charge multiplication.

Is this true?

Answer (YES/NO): NO